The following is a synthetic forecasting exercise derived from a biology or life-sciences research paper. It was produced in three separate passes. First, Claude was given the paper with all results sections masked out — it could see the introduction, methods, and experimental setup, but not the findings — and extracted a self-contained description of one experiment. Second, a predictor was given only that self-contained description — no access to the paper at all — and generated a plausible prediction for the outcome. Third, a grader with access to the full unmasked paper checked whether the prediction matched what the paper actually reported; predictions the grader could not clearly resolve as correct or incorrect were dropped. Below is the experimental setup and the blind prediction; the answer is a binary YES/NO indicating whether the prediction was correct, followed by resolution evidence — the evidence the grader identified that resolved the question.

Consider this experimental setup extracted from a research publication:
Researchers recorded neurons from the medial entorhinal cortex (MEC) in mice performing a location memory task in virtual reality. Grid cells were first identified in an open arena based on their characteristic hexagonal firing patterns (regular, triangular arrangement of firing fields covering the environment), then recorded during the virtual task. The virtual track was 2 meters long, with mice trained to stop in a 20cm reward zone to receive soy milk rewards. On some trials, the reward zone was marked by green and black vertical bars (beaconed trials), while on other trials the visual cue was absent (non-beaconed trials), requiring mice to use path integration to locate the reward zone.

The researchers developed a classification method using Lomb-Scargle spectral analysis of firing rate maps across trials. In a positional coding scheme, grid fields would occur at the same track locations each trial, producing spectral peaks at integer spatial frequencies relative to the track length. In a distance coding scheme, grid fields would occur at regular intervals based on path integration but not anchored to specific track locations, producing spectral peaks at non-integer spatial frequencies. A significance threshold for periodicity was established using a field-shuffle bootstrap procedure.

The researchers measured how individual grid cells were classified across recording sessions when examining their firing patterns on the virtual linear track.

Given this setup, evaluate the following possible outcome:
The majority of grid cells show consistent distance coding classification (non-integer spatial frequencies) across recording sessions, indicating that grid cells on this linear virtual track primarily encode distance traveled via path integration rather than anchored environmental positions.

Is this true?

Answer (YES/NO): NO